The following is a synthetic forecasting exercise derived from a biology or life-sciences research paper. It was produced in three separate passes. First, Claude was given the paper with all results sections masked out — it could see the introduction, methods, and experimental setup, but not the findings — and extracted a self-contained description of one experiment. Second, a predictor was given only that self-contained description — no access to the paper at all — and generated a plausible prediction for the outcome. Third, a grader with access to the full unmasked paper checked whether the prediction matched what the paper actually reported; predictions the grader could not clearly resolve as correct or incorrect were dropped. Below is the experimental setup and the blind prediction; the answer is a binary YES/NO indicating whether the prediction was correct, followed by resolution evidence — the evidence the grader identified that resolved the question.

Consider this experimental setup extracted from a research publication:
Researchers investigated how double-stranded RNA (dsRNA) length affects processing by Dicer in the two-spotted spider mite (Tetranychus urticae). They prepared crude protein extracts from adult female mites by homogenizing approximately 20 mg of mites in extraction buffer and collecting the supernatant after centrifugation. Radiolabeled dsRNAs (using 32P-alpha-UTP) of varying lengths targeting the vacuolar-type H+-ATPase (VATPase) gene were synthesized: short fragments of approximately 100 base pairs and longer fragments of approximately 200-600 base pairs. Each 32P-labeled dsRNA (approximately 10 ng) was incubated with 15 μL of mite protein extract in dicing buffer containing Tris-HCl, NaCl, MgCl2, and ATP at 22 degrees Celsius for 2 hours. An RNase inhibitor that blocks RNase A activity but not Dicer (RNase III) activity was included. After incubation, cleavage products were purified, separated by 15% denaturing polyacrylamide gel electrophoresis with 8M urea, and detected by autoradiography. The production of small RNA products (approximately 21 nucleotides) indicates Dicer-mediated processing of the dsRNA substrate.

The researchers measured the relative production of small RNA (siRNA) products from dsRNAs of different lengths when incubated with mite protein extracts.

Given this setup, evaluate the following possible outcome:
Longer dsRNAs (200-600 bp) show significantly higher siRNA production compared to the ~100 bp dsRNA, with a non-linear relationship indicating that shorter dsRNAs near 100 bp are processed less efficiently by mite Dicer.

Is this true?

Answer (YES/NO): YES